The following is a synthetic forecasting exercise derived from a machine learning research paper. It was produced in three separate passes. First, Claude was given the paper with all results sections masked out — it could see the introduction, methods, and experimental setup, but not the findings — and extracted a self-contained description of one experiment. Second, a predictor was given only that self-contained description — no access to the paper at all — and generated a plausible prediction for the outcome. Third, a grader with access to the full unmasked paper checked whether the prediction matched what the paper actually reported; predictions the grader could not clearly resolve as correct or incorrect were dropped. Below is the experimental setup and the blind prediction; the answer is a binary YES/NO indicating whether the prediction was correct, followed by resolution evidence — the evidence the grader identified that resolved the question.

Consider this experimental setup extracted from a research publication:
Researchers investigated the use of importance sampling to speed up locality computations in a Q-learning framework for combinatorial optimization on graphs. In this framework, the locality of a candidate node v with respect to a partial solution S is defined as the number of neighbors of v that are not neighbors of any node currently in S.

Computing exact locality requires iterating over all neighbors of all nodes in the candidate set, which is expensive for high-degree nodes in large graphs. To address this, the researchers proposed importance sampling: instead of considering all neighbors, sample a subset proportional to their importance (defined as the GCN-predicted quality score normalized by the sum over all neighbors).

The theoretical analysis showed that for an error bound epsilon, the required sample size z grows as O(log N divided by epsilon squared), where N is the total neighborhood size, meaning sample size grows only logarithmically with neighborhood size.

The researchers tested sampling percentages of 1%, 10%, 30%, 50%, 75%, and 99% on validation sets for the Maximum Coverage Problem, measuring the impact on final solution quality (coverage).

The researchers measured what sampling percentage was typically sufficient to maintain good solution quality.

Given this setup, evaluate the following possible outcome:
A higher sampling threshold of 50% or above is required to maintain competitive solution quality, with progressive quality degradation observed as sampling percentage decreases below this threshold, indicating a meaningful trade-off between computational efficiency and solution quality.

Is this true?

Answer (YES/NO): NO